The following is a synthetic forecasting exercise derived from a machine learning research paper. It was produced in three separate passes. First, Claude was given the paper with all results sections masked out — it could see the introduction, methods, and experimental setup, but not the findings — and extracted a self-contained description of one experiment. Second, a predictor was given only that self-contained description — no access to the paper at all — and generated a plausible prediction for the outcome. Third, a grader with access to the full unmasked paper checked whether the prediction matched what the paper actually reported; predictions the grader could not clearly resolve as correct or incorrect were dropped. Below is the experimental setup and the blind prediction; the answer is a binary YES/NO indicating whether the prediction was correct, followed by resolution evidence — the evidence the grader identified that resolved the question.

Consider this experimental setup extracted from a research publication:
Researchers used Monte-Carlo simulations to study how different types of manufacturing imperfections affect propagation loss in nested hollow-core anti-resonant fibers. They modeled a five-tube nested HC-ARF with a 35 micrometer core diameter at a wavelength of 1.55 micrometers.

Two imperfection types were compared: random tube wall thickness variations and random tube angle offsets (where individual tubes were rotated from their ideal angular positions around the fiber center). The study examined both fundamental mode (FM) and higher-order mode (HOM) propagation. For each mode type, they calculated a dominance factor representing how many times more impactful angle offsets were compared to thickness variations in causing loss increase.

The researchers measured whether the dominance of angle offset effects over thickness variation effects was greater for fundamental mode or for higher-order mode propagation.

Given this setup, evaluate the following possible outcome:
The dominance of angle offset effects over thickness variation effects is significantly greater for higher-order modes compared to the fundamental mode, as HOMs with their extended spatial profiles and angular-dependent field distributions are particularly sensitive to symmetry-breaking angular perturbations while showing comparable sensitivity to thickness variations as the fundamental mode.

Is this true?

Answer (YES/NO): YES